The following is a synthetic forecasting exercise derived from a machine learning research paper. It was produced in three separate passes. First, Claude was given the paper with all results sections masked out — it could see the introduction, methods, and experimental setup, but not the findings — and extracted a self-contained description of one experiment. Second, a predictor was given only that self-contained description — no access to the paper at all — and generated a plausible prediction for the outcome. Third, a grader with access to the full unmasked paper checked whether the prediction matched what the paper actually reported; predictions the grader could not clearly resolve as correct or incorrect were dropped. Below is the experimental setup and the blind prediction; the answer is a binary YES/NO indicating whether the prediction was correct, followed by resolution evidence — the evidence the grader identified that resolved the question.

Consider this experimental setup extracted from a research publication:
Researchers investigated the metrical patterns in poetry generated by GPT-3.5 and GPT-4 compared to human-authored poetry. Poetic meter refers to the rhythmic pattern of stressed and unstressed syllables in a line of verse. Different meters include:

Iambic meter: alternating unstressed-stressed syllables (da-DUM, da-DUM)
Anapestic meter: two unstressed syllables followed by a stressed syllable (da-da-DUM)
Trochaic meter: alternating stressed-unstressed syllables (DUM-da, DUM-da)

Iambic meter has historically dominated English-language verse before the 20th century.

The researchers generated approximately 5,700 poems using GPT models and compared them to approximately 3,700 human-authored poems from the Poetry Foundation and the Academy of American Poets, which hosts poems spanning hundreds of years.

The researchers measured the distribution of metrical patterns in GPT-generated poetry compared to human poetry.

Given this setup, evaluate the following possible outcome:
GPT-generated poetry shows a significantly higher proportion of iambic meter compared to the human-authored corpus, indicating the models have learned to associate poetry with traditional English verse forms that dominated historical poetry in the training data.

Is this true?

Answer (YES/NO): YES